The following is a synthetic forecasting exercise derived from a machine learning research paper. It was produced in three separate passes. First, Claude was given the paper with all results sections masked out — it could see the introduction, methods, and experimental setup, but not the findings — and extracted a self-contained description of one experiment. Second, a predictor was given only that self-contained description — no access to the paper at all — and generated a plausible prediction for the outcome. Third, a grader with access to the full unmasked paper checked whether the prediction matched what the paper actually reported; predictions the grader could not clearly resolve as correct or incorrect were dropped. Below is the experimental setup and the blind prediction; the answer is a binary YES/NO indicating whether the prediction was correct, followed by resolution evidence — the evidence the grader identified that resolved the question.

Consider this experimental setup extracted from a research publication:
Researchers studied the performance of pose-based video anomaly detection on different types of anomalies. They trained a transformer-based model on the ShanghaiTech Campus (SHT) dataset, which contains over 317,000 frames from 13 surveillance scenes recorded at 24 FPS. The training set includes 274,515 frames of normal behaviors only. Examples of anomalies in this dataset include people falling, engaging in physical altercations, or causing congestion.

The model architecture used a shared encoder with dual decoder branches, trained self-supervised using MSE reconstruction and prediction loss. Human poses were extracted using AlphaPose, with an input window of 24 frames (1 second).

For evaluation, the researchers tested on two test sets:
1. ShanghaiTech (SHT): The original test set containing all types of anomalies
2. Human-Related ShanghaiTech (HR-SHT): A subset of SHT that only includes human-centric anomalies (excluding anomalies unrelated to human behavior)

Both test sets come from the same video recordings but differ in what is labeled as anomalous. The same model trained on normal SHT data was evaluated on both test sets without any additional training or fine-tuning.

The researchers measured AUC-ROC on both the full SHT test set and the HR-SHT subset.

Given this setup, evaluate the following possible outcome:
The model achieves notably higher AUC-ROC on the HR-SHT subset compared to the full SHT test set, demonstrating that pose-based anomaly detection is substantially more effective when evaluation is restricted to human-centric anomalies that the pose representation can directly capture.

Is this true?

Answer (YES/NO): NO